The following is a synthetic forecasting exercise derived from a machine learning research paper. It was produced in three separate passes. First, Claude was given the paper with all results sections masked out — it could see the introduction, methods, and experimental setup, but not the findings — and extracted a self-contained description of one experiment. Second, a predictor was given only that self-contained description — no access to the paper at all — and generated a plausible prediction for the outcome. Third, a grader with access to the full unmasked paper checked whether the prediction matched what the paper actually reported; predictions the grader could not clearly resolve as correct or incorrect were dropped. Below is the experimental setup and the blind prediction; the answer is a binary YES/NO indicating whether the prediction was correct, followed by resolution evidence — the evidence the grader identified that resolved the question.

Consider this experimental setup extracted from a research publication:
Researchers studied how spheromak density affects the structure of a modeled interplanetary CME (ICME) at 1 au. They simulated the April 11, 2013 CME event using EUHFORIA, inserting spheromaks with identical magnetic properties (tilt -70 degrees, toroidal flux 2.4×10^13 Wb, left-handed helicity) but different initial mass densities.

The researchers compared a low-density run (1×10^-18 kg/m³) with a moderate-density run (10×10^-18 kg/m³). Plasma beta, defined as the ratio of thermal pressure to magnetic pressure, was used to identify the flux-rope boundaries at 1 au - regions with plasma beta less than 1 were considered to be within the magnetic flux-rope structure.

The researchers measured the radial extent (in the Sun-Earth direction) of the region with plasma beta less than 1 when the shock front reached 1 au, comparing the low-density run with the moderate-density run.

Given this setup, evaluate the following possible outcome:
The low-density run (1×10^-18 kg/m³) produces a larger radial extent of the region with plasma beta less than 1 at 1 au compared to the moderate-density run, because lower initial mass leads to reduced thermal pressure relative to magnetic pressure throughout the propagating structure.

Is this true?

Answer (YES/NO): NO